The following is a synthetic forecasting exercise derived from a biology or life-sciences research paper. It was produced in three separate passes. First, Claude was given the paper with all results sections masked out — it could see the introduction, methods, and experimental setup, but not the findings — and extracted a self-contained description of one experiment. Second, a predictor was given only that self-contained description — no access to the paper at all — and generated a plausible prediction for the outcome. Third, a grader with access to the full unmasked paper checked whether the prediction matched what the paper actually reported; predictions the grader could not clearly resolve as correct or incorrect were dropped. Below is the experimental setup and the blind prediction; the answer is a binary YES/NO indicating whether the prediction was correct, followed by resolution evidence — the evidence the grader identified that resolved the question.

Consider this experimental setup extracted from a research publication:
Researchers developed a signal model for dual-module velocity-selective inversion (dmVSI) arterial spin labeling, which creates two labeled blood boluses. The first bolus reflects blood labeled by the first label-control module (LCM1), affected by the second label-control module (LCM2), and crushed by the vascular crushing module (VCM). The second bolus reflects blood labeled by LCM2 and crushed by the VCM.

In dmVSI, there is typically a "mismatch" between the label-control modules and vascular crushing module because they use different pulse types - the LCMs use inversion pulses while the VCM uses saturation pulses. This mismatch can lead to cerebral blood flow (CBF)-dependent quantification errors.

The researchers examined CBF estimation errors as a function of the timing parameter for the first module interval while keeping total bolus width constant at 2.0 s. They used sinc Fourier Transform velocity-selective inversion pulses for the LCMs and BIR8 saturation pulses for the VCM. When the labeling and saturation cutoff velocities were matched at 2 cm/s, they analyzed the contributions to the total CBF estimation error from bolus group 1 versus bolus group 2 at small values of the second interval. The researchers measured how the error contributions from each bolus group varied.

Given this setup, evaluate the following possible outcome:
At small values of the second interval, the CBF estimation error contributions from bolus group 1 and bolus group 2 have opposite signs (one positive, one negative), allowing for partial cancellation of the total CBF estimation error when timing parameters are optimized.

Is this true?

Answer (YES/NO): YES